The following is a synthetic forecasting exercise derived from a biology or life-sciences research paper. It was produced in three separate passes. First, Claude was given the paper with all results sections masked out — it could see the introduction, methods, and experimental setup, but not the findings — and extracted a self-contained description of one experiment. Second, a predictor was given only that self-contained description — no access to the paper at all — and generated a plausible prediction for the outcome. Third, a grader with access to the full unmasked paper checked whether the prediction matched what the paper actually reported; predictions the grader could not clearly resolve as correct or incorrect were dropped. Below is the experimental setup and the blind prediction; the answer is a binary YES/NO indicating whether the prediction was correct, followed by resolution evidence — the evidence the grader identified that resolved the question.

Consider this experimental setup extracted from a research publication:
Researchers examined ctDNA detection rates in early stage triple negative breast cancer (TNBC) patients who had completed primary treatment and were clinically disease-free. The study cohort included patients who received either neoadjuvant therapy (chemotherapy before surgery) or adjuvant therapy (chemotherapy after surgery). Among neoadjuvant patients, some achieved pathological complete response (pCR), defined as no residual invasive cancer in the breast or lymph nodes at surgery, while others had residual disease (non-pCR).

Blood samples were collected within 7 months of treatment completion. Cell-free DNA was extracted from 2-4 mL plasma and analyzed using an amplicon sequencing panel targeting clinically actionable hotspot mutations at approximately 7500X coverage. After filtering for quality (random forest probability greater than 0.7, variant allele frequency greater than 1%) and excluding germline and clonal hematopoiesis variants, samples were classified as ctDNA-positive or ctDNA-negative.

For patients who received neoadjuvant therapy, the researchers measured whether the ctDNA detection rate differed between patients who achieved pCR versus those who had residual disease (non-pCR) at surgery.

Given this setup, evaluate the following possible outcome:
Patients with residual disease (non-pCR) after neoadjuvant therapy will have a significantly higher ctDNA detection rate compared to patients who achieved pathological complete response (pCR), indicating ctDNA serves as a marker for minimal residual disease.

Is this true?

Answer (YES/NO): NO